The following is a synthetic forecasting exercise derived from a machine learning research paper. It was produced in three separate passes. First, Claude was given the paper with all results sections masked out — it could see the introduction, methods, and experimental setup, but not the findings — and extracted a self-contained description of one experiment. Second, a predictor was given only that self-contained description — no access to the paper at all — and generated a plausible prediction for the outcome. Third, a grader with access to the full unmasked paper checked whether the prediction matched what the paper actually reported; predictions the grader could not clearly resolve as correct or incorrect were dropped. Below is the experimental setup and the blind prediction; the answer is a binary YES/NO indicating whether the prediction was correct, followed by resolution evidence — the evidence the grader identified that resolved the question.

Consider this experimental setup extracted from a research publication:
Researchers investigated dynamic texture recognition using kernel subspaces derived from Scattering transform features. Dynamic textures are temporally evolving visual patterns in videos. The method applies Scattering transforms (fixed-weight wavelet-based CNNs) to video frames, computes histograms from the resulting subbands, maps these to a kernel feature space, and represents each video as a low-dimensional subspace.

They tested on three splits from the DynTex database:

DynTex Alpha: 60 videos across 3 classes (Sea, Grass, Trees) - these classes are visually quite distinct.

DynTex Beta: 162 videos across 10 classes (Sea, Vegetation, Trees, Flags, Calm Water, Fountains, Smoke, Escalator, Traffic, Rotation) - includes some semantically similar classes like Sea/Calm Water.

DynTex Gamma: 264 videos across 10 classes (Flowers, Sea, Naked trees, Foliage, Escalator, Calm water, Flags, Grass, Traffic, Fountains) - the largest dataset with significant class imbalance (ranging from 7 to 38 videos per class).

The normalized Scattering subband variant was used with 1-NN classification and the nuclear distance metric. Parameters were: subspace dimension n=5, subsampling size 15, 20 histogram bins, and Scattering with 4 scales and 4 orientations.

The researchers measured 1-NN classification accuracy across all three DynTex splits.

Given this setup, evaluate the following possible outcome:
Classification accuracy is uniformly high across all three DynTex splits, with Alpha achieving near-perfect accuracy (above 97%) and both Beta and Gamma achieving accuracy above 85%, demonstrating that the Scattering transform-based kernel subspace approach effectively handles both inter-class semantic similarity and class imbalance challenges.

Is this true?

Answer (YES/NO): YES